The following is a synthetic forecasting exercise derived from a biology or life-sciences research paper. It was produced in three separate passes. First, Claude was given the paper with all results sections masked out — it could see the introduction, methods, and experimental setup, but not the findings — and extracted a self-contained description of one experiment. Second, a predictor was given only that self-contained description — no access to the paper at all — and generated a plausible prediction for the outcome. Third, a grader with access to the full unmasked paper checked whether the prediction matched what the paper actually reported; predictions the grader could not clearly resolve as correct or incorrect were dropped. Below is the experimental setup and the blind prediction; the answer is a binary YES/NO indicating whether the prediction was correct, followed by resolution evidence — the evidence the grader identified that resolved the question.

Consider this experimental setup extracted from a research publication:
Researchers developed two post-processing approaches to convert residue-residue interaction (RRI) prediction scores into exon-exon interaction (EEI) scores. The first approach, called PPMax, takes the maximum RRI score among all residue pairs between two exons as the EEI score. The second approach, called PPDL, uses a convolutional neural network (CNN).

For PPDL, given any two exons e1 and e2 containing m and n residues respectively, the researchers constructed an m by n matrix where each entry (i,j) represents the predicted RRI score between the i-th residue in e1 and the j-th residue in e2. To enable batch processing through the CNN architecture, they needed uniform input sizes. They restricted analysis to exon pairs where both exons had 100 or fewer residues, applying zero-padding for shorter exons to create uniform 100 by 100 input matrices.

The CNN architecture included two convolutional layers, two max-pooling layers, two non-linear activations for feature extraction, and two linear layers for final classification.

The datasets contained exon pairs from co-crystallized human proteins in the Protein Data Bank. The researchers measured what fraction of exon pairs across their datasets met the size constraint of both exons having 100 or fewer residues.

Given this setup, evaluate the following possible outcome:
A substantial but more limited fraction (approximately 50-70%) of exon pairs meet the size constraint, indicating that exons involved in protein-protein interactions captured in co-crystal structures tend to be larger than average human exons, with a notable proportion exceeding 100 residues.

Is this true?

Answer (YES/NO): NO